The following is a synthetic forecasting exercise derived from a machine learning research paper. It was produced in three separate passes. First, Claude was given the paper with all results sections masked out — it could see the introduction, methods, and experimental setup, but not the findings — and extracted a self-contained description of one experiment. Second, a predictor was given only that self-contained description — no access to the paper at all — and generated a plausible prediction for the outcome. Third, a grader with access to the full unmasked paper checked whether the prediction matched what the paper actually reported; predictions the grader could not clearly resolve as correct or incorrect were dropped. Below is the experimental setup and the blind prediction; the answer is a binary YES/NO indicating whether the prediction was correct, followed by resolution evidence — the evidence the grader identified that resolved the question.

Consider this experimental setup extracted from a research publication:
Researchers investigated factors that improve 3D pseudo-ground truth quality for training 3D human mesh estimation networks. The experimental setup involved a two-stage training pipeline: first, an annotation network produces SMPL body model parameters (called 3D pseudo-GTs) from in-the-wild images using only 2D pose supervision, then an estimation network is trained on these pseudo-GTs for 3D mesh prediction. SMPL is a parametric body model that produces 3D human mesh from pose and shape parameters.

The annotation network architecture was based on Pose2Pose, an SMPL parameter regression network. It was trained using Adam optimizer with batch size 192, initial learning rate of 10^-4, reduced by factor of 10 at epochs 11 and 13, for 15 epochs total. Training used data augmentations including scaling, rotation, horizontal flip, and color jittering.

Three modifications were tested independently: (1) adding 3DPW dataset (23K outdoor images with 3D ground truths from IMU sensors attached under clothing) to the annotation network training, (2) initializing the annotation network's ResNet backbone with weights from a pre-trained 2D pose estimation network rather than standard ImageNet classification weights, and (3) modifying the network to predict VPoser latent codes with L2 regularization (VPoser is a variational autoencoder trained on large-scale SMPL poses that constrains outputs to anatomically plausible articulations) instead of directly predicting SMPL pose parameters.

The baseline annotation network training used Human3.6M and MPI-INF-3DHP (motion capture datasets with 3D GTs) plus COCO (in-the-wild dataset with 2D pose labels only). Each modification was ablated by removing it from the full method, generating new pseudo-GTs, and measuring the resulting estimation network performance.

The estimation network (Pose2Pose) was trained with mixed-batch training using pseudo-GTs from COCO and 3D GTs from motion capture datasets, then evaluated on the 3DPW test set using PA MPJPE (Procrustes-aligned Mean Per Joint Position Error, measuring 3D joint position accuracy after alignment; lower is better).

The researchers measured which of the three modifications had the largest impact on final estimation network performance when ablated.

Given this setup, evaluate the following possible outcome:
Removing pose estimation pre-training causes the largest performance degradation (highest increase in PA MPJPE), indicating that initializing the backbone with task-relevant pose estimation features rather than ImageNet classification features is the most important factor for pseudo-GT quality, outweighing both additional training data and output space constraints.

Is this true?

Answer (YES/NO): NO